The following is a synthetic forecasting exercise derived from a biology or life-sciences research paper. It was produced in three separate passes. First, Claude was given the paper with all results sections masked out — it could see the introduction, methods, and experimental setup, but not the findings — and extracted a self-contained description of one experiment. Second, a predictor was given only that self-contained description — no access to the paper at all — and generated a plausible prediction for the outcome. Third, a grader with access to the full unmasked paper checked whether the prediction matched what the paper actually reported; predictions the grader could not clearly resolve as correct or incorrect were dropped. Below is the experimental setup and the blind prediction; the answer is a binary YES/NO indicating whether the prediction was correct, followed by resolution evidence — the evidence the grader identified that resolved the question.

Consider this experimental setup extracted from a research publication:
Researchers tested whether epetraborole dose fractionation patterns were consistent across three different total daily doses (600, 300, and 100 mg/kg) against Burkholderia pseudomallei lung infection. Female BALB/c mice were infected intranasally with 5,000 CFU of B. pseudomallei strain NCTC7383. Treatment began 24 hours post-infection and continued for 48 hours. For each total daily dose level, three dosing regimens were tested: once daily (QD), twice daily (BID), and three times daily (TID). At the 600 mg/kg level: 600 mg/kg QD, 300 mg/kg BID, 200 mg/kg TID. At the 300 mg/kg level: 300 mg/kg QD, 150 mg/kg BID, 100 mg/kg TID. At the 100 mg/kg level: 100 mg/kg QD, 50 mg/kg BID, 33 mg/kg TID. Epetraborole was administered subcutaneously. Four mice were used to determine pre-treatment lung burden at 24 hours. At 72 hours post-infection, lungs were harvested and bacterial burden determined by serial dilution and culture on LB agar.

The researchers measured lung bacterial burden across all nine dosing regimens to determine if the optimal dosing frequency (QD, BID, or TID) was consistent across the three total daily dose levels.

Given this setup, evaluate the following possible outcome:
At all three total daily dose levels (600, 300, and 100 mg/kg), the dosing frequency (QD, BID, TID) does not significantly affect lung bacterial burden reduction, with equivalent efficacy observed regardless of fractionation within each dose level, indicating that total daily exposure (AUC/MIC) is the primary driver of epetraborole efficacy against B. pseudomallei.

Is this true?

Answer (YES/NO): NO